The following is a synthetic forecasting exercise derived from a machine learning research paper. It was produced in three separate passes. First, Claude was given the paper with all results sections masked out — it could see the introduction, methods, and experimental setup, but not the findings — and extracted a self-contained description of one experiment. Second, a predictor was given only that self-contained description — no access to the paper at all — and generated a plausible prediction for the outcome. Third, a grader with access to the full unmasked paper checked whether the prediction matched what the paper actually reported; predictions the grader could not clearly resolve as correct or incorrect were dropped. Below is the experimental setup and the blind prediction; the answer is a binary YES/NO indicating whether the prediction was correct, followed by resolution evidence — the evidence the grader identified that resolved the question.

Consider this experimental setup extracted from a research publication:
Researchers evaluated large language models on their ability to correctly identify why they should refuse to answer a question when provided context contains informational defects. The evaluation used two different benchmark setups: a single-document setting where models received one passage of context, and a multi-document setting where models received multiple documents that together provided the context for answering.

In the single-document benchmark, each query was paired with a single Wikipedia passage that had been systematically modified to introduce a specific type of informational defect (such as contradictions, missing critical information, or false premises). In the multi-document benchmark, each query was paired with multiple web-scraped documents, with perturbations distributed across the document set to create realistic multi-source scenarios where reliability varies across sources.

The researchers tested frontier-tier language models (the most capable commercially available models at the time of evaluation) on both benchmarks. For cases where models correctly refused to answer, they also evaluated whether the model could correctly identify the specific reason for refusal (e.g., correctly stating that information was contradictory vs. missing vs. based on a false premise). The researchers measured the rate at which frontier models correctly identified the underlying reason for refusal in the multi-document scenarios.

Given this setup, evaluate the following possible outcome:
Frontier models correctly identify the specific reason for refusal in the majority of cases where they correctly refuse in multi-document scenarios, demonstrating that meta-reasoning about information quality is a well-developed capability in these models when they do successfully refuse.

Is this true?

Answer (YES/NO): NO